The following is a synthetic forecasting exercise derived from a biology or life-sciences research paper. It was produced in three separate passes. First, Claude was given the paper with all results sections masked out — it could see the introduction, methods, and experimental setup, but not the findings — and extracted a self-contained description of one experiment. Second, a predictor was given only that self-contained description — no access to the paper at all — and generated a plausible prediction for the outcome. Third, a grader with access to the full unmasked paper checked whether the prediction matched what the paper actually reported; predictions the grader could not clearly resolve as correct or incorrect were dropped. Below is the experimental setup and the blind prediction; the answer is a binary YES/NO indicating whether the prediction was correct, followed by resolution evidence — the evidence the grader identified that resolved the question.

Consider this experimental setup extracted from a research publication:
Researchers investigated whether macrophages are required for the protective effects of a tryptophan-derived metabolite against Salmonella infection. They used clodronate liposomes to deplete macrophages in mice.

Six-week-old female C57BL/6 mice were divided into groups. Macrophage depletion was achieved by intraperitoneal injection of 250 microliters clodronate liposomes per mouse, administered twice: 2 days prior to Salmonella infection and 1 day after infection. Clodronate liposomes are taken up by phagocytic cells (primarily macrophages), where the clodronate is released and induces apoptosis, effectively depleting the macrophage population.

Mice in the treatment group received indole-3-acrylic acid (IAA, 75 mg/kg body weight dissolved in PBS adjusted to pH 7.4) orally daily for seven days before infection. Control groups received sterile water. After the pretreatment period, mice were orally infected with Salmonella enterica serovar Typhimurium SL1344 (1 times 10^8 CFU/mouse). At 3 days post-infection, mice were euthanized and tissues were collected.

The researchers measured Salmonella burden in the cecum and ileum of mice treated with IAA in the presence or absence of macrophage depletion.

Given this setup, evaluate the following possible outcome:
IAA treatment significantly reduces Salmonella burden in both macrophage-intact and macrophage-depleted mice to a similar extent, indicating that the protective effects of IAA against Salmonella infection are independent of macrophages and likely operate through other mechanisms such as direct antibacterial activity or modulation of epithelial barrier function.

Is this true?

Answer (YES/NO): NO